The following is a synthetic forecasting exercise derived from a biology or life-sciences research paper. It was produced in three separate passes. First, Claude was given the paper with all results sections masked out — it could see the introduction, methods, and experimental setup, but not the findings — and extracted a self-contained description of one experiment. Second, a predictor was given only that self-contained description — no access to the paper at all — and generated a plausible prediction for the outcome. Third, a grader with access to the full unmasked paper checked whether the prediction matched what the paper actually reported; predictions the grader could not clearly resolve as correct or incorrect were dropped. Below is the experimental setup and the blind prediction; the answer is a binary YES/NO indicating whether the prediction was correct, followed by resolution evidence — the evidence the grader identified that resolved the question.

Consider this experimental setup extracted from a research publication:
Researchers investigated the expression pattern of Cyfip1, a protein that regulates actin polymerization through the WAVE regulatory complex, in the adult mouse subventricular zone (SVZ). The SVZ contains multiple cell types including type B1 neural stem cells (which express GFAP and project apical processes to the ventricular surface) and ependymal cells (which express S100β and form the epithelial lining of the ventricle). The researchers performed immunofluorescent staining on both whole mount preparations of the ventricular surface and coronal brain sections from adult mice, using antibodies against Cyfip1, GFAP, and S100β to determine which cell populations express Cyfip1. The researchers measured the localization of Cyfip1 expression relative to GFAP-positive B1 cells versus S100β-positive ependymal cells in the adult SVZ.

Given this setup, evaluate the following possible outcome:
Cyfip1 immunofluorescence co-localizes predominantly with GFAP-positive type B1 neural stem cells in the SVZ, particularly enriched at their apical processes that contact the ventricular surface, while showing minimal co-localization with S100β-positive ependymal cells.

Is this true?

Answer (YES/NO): YES